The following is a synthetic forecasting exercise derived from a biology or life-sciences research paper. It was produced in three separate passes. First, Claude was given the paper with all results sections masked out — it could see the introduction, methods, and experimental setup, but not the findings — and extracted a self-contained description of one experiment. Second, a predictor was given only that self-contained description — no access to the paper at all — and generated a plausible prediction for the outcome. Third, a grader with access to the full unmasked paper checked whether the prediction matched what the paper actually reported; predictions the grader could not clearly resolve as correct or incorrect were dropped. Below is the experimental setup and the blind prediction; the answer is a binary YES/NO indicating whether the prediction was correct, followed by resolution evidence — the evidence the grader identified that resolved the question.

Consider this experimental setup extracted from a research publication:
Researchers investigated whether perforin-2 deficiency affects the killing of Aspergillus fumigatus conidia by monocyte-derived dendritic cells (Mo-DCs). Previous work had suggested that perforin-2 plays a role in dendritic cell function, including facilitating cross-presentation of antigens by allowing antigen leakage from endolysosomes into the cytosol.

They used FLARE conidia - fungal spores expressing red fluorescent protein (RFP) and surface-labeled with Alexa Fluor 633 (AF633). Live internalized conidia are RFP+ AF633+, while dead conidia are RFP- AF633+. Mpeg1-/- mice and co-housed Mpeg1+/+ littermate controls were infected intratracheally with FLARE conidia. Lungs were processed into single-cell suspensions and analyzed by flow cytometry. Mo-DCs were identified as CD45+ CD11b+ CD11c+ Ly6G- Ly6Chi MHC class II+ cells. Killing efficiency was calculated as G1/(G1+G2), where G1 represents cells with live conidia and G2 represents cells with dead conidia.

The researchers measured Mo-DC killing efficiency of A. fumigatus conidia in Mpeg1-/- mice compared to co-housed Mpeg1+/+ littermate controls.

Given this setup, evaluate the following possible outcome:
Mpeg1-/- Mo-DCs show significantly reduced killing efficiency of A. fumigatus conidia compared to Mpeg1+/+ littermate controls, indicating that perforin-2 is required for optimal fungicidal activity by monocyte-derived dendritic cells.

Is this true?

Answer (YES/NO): NO